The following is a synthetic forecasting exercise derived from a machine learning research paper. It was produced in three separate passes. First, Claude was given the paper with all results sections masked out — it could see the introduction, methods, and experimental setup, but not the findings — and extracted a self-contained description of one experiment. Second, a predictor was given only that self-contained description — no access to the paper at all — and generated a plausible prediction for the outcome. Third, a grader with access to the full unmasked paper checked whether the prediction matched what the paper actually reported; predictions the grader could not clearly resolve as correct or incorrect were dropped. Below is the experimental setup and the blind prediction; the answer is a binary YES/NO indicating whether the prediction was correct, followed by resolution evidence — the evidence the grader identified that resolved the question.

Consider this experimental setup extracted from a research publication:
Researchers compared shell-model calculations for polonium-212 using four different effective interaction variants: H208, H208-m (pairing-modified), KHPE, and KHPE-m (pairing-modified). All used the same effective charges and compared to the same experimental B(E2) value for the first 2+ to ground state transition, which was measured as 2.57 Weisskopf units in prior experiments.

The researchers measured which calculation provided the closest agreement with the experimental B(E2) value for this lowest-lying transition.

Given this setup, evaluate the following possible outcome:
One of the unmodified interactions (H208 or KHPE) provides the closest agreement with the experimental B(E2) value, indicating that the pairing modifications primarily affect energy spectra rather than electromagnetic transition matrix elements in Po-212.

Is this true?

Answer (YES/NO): NO